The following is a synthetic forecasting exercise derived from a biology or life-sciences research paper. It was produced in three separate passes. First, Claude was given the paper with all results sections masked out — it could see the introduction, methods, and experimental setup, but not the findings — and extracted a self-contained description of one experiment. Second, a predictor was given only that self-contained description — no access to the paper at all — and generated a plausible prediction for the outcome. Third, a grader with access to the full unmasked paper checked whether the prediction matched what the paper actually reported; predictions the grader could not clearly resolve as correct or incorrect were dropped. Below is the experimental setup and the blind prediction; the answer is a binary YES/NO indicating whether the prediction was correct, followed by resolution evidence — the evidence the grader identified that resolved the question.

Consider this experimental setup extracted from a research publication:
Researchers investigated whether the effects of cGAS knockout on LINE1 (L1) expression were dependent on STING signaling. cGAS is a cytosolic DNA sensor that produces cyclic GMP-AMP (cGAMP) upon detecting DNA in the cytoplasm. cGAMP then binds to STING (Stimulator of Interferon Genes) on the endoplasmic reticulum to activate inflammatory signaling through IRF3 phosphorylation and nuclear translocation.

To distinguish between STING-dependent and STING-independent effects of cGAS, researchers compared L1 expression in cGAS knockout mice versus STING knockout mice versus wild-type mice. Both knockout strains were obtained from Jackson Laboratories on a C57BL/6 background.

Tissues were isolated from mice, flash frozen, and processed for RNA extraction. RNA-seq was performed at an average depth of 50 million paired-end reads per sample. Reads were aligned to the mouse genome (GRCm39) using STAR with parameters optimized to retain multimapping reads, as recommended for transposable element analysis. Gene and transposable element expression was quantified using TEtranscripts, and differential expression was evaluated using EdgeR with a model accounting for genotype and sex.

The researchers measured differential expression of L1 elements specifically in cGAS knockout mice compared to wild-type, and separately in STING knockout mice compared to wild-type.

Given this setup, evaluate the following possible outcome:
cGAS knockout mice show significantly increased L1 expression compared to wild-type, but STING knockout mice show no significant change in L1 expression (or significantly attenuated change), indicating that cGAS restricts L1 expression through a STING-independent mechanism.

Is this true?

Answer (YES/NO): YES